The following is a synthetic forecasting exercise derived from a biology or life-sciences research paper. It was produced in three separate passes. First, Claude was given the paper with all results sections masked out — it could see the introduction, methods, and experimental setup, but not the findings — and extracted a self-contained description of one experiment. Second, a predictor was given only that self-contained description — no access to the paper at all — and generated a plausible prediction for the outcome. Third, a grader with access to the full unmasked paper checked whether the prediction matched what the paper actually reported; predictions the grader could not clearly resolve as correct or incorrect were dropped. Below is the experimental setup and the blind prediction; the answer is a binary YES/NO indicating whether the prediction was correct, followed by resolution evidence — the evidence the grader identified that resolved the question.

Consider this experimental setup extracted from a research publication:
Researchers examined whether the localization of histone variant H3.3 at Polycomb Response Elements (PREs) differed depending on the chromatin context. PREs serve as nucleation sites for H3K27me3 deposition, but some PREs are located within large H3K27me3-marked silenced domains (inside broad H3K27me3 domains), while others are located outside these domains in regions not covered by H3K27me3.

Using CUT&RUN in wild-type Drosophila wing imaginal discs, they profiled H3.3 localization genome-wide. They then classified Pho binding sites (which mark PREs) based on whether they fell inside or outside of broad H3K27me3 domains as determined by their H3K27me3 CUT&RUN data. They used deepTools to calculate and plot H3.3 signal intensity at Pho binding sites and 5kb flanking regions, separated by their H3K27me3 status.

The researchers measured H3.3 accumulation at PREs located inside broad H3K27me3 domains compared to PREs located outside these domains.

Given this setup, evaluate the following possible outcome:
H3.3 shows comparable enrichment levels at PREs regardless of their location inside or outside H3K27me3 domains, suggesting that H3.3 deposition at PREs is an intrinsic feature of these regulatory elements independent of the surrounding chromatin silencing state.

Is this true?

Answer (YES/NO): NO